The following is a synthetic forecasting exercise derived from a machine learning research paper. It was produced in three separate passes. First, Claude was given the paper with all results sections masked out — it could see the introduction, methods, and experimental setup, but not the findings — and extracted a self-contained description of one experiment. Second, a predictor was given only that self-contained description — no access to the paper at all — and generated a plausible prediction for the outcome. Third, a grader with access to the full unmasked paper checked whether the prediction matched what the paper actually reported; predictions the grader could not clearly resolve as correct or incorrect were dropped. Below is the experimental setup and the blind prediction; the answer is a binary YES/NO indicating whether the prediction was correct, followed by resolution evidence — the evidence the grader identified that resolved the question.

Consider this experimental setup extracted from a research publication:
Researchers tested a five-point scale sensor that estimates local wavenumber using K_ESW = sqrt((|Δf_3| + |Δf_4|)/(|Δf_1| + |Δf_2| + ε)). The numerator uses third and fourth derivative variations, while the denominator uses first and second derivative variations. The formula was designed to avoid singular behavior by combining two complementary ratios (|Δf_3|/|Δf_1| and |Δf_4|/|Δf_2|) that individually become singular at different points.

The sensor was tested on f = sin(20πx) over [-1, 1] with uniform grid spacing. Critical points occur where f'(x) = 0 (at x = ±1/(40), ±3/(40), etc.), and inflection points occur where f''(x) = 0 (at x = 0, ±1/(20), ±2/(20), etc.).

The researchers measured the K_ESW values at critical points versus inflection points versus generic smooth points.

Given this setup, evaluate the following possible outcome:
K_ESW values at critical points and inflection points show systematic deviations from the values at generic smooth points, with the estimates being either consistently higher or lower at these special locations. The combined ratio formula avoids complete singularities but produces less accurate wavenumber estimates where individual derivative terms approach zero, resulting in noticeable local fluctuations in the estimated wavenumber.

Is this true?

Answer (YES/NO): NO